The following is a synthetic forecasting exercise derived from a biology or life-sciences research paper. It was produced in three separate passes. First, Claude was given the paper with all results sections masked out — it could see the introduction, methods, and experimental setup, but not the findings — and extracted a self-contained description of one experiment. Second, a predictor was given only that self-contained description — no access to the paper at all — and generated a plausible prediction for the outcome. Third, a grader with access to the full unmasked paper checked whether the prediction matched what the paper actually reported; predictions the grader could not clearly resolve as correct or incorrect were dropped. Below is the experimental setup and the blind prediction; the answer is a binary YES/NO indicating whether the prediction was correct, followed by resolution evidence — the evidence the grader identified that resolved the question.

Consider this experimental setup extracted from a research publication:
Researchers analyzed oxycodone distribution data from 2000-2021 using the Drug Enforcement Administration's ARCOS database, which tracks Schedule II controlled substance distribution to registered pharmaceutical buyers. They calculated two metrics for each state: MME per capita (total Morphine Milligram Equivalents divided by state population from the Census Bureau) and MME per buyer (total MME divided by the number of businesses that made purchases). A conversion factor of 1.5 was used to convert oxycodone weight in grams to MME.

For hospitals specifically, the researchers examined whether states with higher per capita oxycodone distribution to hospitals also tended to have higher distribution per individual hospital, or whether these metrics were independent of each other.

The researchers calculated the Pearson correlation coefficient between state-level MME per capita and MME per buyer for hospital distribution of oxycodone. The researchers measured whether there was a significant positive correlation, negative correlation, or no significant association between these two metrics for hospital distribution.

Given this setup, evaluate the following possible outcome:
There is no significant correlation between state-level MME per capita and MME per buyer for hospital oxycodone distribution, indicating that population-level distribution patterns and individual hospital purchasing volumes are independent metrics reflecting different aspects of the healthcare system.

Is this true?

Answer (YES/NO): NO